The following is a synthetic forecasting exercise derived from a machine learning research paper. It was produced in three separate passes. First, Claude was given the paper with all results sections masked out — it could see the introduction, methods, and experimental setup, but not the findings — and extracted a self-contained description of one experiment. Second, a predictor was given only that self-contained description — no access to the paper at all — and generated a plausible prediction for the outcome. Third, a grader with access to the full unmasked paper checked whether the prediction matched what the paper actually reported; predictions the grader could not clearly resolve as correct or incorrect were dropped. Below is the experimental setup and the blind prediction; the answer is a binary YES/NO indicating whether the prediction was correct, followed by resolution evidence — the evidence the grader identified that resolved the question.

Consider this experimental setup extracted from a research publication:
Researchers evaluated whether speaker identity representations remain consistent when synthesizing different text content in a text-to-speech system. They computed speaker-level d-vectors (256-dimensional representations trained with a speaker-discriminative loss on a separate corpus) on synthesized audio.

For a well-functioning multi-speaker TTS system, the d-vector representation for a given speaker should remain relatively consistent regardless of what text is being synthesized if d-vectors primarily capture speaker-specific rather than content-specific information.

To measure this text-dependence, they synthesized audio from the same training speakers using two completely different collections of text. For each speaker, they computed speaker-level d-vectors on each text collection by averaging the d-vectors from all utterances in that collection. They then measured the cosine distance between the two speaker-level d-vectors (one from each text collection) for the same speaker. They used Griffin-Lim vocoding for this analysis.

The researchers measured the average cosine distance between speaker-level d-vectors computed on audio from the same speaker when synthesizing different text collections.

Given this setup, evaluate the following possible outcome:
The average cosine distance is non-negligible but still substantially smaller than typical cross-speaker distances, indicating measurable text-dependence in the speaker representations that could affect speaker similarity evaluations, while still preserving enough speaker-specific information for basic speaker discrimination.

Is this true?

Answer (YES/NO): NO